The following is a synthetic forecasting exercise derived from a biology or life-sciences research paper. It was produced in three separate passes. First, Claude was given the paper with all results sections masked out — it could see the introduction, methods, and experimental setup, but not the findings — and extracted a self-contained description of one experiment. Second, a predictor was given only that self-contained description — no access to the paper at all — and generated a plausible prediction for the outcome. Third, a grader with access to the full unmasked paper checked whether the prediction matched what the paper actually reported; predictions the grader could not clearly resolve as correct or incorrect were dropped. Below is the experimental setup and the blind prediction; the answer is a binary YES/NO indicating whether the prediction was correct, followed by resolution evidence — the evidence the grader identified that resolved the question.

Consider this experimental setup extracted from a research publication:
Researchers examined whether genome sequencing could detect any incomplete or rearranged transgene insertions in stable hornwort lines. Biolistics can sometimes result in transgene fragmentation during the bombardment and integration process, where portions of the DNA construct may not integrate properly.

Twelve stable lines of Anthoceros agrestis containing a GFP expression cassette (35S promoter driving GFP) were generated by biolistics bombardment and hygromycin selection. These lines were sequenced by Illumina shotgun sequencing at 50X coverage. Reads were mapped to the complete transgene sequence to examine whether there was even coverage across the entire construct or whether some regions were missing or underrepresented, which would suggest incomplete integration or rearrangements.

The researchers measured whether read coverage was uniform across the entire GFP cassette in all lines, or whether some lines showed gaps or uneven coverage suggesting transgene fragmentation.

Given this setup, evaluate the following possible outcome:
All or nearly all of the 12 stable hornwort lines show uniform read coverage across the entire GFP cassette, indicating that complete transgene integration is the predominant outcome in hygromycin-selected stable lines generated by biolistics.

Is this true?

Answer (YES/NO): YES